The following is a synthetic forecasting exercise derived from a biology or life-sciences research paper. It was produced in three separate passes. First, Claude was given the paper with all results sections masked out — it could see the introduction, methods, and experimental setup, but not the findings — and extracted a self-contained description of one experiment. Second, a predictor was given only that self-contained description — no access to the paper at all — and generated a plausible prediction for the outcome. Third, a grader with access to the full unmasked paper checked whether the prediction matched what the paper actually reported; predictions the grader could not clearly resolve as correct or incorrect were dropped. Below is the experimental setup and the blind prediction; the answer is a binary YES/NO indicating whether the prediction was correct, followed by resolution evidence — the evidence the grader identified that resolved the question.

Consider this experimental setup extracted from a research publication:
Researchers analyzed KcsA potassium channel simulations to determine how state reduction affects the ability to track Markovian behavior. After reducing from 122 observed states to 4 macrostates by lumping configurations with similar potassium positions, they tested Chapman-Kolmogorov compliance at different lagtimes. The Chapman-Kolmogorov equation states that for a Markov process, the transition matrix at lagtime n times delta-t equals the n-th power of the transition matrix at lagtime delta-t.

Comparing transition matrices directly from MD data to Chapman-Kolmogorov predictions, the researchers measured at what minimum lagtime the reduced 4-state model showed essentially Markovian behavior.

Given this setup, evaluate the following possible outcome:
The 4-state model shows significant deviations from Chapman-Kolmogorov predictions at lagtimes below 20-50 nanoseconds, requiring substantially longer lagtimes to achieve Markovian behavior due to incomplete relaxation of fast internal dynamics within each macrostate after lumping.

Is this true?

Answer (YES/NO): NO